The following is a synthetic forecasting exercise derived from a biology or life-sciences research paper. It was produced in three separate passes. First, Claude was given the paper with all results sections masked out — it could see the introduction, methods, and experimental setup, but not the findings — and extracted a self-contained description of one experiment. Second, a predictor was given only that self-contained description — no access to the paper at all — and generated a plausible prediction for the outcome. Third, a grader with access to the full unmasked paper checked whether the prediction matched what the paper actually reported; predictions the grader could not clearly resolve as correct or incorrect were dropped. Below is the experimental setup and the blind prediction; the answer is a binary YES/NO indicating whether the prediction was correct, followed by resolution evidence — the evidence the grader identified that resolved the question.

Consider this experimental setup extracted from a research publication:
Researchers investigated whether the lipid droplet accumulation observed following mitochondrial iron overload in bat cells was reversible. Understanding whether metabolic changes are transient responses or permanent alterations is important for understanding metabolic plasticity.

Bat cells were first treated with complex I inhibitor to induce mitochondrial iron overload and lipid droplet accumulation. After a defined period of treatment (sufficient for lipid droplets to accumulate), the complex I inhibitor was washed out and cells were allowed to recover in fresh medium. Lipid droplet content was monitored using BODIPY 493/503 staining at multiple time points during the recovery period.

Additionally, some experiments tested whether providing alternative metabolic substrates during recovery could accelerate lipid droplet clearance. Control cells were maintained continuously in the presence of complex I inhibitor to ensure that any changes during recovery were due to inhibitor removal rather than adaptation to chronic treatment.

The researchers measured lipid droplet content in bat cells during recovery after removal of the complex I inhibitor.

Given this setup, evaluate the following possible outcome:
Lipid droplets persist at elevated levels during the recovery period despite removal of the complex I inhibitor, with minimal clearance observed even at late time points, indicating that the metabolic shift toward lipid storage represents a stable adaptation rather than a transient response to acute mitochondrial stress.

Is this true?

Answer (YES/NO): NO